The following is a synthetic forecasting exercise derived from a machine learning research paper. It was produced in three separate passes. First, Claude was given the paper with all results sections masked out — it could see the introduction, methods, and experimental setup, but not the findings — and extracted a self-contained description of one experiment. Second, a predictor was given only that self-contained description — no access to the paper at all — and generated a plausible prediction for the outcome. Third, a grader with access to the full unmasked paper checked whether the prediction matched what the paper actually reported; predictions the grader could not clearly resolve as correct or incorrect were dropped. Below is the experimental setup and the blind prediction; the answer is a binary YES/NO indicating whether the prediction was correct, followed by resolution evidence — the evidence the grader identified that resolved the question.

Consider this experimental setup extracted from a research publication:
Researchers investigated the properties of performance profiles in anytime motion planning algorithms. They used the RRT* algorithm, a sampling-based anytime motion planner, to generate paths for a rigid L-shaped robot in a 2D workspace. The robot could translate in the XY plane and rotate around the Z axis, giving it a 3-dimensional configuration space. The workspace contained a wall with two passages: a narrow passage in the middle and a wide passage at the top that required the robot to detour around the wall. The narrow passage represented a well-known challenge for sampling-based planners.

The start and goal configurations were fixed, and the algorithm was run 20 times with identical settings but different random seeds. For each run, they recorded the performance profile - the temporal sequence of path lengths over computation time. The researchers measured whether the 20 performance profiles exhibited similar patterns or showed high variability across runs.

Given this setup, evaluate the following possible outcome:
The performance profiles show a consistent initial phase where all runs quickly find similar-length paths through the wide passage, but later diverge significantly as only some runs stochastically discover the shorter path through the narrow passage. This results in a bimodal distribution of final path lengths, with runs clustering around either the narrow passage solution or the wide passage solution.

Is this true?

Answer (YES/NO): NO